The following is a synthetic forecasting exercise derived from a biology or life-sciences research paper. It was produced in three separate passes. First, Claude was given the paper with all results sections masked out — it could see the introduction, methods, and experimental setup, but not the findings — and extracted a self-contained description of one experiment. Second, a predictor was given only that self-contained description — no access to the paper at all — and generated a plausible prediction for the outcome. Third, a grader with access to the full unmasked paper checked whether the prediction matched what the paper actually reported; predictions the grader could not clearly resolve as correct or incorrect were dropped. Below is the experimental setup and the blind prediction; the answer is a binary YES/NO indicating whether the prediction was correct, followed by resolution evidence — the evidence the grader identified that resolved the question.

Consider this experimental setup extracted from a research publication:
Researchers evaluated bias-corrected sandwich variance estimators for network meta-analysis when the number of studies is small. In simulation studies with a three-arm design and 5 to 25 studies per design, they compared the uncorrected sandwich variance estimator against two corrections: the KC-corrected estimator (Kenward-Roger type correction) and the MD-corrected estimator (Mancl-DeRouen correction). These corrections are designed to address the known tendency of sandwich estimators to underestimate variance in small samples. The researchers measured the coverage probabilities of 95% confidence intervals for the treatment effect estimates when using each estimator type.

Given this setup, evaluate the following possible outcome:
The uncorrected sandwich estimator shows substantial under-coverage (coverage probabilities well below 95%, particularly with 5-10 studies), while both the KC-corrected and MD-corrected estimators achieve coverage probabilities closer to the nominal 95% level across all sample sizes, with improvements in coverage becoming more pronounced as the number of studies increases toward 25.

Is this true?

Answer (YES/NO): NO